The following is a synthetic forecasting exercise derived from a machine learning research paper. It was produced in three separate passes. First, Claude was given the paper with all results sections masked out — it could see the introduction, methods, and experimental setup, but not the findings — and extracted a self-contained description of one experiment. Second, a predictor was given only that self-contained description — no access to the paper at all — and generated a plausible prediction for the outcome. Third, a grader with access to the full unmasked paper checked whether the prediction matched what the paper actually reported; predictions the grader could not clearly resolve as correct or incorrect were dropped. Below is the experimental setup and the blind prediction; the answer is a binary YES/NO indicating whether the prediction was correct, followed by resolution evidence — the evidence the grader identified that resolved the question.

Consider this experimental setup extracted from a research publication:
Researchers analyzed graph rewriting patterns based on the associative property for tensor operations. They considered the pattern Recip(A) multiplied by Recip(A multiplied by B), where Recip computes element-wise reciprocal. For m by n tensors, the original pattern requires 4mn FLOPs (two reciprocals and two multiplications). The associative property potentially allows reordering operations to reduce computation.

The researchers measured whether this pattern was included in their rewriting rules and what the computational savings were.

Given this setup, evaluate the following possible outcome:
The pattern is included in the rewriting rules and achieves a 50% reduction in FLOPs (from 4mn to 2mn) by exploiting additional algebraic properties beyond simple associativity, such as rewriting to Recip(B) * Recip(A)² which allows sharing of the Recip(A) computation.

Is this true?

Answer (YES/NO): NO